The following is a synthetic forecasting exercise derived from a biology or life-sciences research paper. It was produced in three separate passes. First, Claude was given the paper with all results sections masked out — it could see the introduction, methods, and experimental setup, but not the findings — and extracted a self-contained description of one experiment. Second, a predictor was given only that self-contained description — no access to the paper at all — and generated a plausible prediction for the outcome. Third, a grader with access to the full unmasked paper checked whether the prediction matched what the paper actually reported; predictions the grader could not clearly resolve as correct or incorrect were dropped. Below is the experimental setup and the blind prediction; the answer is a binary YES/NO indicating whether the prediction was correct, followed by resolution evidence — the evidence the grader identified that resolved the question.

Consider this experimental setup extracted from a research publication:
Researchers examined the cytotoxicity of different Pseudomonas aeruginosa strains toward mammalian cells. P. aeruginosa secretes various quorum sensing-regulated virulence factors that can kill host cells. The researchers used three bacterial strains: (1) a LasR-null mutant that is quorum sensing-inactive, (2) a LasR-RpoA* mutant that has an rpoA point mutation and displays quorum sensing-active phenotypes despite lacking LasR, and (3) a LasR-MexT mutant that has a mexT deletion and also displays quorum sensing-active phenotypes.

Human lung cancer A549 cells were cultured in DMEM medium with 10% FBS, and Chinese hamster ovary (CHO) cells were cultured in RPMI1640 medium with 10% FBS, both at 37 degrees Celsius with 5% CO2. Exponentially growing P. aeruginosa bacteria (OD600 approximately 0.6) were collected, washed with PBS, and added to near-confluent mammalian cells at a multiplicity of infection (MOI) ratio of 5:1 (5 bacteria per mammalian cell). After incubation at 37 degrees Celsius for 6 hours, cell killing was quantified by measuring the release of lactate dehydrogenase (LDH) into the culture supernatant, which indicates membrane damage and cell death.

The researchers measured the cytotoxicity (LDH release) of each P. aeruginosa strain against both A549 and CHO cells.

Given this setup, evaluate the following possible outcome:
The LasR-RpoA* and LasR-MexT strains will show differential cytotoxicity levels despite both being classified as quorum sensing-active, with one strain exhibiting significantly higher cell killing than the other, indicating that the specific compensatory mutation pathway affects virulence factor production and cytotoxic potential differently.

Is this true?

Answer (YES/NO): YES